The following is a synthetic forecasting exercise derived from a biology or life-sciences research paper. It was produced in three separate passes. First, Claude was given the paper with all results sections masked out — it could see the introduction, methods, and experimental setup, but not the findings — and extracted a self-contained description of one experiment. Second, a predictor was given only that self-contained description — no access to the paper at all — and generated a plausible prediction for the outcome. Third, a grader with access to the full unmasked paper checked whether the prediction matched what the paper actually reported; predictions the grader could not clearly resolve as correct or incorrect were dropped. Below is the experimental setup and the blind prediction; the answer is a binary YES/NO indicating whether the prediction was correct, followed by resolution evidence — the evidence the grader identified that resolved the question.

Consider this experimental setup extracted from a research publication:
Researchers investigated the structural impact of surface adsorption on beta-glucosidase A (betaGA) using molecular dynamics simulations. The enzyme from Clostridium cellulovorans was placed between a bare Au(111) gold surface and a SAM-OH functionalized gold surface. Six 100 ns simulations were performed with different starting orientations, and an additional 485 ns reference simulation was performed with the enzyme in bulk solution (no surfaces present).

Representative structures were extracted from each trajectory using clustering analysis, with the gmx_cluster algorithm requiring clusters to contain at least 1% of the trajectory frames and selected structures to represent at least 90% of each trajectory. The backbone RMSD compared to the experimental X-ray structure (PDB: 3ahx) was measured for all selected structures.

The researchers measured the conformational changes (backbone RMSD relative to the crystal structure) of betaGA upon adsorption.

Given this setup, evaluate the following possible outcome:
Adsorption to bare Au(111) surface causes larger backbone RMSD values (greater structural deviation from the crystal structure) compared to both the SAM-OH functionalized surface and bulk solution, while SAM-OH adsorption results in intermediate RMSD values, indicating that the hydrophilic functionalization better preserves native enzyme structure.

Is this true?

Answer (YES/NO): NO